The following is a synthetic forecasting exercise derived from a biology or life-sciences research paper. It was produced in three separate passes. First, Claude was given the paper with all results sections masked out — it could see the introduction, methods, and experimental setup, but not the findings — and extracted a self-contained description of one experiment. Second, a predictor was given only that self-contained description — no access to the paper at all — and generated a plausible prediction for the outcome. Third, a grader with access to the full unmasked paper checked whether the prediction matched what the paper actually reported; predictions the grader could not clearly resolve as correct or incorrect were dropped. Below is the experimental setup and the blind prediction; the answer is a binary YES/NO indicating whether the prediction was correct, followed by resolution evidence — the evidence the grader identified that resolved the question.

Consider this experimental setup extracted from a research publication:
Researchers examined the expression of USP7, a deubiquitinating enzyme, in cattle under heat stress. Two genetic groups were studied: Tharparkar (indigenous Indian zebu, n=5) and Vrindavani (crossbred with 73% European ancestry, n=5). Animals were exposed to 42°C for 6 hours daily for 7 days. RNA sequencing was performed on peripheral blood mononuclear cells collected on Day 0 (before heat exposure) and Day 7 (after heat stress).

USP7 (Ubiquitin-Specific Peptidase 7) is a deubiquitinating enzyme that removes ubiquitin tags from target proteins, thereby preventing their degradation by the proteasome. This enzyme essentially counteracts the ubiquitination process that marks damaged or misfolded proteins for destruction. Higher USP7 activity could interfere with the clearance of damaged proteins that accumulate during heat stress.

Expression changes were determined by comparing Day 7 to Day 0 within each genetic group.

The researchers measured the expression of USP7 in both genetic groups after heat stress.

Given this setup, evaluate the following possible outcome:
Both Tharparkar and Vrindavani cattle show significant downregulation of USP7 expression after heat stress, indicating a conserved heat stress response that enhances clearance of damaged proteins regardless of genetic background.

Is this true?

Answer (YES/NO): NO